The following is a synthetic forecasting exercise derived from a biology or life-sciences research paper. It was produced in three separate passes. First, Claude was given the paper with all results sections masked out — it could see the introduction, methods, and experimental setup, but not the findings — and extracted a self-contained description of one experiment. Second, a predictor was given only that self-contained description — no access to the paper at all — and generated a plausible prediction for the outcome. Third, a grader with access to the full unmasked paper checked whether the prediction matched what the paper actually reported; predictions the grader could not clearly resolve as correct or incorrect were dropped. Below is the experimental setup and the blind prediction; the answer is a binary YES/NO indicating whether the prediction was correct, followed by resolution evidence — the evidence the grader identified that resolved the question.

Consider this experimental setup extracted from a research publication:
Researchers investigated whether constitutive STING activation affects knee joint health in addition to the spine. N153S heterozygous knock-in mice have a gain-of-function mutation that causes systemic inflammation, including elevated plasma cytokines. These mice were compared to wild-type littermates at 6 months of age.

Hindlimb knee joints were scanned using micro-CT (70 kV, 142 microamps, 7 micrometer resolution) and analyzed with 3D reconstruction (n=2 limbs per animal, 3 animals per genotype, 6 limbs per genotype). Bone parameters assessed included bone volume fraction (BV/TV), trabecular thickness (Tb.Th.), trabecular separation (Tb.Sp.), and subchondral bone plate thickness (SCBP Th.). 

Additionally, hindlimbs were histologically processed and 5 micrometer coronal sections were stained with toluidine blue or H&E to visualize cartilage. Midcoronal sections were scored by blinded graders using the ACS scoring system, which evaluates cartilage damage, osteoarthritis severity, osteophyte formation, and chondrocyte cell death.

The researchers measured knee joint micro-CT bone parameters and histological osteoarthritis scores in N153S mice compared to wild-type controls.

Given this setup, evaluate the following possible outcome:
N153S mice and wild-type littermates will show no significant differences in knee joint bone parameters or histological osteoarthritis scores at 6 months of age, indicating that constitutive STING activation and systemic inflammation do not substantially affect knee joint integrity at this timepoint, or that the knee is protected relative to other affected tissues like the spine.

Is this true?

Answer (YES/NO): YES